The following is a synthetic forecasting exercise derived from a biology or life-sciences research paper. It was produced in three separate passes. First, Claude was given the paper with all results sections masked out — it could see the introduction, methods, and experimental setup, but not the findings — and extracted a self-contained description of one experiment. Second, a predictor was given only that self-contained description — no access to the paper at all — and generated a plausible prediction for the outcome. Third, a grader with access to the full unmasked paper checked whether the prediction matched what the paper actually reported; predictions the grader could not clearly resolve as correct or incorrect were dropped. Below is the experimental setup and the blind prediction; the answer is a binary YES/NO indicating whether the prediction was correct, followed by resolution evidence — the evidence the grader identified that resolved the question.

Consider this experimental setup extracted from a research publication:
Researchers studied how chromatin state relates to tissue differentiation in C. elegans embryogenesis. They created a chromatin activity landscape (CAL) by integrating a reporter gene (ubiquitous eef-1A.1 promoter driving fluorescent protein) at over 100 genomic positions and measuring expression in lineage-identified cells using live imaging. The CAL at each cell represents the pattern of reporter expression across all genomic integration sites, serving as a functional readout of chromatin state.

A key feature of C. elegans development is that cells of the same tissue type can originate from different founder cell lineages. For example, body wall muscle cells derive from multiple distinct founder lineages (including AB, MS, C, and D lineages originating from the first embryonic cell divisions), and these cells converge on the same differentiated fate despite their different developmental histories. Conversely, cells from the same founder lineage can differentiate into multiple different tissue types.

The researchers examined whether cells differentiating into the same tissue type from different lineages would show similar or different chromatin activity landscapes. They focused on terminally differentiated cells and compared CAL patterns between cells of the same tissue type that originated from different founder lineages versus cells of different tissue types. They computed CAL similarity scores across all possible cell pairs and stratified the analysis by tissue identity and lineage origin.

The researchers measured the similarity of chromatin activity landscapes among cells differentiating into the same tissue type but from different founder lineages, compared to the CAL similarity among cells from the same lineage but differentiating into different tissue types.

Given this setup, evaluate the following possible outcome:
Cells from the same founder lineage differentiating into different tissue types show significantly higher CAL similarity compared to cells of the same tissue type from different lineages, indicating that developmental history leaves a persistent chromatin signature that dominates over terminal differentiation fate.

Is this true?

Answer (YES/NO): NO